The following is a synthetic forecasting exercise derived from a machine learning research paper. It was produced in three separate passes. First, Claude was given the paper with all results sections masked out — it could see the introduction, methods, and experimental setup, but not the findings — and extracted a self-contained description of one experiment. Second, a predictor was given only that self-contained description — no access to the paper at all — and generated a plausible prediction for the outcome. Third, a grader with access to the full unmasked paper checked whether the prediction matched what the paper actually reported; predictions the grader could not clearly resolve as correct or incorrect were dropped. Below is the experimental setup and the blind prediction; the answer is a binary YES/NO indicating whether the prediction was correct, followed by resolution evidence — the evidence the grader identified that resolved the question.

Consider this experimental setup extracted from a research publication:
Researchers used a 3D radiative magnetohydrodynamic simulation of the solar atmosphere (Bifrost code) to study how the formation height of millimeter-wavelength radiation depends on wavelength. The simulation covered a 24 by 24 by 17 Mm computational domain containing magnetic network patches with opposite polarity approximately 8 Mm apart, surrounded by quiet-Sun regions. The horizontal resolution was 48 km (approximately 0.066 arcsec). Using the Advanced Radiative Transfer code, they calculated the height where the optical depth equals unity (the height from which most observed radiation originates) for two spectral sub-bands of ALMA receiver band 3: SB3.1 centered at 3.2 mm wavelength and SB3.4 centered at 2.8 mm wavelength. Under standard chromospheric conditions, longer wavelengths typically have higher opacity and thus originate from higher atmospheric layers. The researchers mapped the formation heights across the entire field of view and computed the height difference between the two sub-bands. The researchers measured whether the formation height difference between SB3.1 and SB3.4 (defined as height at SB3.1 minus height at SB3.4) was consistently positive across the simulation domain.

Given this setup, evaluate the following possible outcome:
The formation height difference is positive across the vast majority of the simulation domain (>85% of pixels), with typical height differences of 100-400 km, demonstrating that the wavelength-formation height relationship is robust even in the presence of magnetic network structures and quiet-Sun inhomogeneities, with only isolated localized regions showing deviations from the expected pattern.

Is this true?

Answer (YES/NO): NO